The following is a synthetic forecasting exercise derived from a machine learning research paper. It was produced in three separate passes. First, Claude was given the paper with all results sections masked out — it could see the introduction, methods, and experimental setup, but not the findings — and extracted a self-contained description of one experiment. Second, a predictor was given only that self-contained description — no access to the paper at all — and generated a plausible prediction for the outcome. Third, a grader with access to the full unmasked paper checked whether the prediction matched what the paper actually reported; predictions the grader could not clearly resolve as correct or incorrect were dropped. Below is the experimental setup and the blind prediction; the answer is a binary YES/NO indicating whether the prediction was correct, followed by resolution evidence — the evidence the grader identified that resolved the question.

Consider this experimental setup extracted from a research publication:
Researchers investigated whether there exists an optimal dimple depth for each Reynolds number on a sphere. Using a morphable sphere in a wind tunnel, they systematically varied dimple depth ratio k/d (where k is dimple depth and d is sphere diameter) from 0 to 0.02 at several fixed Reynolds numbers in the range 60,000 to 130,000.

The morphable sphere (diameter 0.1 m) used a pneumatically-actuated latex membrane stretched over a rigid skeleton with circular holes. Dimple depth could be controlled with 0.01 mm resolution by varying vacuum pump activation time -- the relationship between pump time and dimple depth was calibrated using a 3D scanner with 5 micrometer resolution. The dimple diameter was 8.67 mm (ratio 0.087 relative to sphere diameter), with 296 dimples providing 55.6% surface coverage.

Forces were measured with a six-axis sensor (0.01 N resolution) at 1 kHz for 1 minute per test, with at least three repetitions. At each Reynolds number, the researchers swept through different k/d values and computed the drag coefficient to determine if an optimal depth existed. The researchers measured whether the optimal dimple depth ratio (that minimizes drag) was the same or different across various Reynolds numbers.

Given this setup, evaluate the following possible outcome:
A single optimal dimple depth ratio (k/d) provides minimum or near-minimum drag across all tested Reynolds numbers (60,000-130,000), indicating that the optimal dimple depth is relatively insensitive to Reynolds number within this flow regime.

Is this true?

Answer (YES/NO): NO